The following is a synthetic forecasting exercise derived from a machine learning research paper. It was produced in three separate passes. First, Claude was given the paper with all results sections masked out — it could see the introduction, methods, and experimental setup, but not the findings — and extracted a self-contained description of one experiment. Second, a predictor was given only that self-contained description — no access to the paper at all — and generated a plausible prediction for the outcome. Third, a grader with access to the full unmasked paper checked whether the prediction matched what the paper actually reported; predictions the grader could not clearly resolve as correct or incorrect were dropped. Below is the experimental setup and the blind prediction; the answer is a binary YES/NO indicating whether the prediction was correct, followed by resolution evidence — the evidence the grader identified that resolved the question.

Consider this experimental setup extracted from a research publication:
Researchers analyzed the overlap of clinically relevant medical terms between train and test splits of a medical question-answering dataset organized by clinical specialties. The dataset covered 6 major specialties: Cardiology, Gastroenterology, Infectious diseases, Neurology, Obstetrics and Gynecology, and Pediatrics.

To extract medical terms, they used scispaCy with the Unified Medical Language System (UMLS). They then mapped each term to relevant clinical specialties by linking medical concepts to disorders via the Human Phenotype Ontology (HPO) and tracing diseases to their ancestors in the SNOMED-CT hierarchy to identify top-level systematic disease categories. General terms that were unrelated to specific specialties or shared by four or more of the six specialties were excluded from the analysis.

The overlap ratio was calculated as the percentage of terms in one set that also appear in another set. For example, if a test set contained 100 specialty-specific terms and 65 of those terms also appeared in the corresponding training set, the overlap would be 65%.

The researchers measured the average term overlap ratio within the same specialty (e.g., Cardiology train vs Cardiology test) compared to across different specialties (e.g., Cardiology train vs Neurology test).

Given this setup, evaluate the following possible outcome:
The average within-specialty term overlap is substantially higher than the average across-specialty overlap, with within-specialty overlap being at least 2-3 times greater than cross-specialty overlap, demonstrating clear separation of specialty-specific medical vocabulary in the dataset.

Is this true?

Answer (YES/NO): NO